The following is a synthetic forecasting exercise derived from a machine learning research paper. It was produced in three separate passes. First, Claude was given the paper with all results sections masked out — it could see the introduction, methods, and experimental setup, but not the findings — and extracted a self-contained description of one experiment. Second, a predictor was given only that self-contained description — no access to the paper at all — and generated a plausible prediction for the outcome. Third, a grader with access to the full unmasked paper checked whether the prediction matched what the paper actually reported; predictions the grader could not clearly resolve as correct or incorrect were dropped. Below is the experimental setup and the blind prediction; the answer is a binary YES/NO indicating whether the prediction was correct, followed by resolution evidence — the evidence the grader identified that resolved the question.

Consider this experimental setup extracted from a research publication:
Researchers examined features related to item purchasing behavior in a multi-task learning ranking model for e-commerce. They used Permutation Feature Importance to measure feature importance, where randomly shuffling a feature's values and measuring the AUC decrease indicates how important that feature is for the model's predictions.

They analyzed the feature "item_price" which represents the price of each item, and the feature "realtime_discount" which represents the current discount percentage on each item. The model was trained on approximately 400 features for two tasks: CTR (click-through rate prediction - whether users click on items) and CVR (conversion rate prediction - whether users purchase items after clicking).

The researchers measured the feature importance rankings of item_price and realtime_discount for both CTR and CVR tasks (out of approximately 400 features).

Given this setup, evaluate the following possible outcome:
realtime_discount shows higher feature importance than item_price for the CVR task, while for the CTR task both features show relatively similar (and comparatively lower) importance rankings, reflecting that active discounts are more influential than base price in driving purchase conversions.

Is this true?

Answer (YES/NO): NO